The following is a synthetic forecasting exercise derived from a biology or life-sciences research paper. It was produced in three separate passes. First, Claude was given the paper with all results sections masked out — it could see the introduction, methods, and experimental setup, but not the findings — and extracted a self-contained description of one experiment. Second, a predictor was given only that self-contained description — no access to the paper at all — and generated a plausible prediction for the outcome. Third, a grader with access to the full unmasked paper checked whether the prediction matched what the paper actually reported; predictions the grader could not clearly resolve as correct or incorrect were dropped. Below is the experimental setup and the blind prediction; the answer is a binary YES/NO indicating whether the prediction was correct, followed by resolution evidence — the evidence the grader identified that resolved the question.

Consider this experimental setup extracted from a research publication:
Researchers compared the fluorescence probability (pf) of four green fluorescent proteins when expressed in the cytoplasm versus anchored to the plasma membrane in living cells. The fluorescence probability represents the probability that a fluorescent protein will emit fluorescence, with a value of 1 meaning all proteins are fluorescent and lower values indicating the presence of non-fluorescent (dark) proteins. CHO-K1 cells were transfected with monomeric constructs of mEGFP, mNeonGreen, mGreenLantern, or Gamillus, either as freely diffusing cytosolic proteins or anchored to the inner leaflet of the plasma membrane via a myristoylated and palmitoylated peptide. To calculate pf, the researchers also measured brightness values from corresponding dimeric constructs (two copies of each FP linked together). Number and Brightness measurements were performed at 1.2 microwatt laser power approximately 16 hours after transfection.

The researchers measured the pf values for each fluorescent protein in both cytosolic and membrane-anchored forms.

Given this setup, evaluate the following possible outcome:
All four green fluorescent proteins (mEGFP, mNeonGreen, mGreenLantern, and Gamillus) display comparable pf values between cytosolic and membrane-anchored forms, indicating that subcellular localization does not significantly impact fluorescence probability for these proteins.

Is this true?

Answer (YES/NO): NO